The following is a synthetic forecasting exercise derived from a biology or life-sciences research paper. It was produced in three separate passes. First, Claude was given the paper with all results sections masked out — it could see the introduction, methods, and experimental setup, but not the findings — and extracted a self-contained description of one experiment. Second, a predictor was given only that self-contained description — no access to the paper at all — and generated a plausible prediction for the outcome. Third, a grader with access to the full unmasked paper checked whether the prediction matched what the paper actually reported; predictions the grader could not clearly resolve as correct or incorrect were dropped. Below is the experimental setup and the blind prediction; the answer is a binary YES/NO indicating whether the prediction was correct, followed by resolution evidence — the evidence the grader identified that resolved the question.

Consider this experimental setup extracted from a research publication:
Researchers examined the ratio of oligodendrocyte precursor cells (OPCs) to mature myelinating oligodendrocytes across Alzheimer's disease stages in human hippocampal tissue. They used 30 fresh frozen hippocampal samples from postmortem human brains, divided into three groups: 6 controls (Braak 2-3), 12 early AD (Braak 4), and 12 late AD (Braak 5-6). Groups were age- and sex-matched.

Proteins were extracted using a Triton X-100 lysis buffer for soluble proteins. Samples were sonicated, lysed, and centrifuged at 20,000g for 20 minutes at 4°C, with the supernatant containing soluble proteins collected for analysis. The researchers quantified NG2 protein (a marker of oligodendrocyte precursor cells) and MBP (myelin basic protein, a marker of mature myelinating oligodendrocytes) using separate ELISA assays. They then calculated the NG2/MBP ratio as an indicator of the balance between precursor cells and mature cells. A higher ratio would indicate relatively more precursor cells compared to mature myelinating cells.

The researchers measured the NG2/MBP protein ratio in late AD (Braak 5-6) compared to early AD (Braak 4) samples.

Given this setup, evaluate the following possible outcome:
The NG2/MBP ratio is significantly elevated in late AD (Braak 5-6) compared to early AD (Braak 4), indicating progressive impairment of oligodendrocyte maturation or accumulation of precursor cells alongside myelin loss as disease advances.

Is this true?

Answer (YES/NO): YES